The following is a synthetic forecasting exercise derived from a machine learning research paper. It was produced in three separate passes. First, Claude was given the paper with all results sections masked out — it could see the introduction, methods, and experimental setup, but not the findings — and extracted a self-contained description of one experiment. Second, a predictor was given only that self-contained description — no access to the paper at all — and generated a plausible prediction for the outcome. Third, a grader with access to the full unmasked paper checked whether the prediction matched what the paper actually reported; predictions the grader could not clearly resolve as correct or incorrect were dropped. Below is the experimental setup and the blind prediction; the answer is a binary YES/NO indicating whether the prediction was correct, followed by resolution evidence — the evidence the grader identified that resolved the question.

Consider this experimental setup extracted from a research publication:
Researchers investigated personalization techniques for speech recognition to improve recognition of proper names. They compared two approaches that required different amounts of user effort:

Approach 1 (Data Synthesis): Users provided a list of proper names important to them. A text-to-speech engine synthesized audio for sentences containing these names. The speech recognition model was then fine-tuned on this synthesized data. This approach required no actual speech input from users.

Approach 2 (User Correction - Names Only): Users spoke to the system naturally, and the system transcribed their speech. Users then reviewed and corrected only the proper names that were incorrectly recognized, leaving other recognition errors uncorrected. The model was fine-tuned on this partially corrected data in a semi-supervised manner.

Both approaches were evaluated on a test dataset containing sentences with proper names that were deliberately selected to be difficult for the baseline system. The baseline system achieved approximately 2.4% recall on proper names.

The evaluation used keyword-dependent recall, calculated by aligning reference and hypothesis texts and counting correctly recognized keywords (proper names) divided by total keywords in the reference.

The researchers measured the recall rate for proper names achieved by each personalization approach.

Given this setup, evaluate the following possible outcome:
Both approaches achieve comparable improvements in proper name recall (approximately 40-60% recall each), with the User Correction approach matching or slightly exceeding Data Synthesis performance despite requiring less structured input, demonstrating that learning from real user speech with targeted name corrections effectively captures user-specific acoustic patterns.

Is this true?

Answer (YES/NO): NO